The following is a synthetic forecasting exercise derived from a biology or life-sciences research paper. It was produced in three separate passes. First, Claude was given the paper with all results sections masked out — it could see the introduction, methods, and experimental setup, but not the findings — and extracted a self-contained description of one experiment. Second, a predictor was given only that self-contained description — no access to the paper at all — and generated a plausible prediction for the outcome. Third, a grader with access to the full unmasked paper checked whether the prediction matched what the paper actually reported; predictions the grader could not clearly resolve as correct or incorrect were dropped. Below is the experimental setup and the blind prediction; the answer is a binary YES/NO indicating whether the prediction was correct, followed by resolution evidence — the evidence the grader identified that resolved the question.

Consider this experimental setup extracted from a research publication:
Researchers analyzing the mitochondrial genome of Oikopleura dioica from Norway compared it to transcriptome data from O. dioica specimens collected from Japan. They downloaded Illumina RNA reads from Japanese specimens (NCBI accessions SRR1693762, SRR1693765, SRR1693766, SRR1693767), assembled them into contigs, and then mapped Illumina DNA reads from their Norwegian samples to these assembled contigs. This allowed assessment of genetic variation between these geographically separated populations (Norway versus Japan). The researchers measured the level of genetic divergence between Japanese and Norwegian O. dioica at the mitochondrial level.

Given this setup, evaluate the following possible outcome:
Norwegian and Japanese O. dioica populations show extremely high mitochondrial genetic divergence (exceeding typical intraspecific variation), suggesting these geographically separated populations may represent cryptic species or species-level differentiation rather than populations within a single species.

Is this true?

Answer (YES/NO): YES